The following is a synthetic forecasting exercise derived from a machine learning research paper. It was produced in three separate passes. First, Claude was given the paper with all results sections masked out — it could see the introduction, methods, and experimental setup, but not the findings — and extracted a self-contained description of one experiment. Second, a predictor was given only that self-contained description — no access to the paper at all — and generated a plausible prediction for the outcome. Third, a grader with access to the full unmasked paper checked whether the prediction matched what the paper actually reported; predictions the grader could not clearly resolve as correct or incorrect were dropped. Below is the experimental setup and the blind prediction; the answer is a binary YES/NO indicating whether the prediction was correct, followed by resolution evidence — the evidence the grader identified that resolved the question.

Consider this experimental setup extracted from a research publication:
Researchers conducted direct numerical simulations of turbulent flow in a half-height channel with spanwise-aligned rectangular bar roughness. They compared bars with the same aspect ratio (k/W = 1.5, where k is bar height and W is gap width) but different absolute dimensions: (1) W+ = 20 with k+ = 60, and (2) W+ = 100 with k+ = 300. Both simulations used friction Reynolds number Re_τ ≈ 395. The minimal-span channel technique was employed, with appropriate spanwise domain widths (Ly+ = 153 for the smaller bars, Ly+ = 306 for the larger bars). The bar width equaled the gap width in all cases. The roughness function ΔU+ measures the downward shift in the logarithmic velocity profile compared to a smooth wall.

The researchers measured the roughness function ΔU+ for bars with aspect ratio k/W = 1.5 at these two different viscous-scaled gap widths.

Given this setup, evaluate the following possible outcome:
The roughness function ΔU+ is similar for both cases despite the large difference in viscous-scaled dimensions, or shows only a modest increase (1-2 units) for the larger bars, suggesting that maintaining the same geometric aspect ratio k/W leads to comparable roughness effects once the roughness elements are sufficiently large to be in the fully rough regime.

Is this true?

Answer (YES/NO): YES